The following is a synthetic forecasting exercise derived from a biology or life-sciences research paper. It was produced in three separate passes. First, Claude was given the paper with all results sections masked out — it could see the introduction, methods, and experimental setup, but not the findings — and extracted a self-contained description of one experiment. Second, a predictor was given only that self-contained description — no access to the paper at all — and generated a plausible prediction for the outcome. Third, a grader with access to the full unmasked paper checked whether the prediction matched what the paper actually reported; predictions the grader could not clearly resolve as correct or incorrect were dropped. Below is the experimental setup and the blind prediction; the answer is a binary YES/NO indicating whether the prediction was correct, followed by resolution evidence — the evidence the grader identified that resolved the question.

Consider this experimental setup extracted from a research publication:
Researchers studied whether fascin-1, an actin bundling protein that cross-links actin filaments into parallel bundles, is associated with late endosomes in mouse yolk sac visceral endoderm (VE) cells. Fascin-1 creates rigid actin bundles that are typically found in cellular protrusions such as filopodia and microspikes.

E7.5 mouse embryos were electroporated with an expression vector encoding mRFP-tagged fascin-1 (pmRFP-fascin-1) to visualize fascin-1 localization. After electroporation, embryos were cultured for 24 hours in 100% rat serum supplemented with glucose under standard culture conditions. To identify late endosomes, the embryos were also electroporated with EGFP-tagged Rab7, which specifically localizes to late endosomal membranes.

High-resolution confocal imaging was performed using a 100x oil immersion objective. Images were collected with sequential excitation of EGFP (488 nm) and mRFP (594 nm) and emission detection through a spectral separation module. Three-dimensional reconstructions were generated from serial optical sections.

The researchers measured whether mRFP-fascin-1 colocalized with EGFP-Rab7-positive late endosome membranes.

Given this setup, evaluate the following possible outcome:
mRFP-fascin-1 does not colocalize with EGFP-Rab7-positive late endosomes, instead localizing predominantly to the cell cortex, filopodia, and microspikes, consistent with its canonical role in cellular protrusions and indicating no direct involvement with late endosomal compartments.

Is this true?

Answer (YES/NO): NO